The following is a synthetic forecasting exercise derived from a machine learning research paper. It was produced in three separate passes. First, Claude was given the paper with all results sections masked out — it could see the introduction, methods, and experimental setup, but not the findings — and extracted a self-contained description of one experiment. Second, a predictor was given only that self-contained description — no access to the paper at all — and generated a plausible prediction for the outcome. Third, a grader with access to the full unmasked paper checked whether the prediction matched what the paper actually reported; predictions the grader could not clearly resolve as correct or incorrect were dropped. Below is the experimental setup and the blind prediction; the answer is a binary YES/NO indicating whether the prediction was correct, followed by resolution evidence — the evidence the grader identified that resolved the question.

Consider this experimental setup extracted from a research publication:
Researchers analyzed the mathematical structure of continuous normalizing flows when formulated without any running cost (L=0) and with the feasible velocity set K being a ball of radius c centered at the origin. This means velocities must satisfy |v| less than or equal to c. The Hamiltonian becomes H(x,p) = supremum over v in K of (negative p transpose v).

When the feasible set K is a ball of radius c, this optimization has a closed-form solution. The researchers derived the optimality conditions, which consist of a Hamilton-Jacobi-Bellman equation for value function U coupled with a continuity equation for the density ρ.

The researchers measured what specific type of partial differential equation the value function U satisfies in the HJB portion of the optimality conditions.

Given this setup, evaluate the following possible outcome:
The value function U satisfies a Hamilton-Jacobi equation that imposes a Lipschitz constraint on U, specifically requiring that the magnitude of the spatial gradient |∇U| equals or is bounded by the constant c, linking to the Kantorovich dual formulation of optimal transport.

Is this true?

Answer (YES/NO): NO